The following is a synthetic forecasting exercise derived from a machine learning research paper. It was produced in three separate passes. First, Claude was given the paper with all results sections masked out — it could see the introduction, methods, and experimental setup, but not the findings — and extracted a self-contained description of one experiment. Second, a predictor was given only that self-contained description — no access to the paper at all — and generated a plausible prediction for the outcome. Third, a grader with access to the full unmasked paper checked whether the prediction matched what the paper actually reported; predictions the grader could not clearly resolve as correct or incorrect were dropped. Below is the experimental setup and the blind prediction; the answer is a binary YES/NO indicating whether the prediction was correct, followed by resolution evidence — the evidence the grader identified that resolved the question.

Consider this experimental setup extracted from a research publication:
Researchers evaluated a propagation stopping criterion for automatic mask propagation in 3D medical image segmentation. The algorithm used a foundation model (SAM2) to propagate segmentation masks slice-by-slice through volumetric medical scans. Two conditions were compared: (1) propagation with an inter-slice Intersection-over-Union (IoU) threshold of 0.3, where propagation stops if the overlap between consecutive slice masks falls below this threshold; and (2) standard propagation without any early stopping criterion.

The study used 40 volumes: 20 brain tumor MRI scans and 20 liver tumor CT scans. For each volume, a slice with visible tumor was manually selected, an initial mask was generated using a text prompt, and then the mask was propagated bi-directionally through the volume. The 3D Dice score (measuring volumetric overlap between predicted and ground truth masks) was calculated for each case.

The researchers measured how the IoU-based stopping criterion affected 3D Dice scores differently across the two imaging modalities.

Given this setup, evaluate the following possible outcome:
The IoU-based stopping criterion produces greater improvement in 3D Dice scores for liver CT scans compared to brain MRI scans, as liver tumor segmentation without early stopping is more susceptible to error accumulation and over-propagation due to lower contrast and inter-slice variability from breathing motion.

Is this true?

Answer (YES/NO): YES